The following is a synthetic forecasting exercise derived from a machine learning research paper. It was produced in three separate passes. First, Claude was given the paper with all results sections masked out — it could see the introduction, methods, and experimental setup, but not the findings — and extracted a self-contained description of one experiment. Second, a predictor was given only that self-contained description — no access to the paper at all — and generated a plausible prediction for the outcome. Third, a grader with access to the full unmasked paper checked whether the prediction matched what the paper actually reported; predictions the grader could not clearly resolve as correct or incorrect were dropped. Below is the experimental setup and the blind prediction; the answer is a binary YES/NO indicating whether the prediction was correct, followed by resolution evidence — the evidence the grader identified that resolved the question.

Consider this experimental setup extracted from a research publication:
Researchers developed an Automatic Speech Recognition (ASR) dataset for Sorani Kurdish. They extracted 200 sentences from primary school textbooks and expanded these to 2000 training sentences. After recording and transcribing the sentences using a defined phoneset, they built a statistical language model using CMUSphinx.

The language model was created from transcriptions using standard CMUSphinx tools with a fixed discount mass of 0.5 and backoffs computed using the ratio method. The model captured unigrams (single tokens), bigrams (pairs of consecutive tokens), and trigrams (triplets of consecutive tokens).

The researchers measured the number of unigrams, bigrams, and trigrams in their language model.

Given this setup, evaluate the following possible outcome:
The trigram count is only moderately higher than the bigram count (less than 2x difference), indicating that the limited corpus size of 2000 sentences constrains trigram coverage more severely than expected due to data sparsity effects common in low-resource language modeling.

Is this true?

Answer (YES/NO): YES